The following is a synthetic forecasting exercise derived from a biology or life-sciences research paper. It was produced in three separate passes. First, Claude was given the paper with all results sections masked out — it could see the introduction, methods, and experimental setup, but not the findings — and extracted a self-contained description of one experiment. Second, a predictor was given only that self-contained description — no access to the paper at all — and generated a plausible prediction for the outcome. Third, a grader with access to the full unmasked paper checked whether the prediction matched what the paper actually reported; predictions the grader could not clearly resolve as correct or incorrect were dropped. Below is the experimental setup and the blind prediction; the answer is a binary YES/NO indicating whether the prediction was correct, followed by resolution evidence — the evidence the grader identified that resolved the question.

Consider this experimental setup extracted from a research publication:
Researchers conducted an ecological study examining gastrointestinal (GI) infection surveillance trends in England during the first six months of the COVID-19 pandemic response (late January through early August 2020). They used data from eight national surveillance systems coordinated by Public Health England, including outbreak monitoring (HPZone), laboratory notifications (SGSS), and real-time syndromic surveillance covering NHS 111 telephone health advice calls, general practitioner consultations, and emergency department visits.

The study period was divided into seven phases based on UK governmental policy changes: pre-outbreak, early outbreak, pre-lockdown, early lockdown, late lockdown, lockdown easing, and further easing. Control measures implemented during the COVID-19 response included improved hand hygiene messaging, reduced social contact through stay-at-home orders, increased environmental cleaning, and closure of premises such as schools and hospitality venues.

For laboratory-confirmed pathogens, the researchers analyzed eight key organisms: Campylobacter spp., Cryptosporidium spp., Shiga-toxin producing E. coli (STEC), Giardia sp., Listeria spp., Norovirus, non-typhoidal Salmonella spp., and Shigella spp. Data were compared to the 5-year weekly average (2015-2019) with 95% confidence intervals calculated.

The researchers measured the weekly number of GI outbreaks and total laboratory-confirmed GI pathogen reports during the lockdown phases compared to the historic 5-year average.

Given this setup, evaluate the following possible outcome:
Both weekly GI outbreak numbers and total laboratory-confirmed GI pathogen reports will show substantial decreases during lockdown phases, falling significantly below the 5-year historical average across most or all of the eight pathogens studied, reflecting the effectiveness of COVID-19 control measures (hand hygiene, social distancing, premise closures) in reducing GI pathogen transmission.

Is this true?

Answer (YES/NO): YES